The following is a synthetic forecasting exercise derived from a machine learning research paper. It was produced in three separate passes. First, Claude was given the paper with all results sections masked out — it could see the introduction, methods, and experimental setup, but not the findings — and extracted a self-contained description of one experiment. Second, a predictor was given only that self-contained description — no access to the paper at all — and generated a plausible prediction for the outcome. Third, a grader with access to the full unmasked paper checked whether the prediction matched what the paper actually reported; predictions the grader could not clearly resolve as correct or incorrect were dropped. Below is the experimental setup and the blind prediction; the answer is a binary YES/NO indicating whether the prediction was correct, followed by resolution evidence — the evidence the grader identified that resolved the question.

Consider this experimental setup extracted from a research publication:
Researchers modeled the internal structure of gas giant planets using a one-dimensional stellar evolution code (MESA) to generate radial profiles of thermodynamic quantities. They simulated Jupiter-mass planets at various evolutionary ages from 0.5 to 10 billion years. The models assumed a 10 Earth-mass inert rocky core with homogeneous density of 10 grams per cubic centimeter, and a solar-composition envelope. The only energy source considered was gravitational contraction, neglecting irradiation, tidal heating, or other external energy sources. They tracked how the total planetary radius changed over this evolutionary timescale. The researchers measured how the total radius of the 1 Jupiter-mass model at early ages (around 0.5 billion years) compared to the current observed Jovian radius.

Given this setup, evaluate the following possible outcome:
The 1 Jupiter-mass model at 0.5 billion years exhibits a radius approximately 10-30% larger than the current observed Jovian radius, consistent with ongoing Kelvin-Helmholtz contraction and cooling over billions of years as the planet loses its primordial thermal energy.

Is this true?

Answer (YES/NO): NO